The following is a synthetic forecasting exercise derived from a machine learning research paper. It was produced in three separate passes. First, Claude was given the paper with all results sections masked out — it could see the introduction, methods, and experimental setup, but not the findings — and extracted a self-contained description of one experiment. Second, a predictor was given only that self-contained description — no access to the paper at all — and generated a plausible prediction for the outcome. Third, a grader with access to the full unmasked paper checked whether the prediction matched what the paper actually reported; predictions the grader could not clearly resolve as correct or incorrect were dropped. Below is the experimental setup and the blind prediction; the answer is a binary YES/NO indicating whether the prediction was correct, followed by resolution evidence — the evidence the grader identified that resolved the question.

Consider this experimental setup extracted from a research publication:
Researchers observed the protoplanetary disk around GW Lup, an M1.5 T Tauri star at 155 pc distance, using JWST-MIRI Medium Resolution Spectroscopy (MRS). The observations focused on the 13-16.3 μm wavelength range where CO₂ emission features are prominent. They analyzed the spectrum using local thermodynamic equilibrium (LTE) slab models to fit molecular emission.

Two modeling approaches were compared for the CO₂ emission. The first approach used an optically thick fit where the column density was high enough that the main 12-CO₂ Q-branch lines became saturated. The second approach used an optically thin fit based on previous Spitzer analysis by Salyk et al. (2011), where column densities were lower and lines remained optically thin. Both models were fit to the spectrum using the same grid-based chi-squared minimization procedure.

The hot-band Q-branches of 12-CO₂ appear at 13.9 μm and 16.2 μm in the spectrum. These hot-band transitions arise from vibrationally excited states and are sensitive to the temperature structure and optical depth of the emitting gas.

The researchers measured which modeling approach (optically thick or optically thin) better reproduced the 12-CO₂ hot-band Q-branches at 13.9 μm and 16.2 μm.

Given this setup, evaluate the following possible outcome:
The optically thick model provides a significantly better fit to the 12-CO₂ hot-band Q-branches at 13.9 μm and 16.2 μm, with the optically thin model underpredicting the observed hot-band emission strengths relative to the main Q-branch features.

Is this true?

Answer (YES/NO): YES